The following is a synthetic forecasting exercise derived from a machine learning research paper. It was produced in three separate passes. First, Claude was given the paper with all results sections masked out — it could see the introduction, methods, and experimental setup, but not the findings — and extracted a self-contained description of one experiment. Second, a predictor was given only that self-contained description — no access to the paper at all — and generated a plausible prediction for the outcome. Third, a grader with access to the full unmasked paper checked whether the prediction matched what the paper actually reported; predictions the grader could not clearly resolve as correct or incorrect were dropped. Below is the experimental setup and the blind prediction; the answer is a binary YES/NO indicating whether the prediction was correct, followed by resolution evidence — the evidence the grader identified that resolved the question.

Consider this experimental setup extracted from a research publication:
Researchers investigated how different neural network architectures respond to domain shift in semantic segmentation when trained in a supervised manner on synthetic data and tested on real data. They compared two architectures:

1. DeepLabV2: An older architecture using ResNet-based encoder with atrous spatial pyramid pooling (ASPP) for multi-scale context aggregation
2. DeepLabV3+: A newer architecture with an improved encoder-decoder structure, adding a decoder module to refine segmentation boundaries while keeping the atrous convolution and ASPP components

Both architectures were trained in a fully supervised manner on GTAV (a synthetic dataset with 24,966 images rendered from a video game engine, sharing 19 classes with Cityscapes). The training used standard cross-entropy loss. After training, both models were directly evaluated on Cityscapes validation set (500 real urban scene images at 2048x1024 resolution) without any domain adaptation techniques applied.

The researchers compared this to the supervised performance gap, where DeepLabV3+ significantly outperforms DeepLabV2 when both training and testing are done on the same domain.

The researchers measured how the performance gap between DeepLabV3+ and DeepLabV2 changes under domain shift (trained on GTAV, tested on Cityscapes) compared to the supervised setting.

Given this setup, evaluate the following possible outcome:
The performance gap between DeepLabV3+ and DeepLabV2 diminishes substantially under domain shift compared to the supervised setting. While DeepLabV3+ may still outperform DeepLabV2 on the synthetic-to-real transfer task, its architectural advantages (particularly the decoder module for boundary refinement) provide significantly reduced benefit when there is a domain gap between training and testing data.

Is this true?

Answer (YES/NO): YES